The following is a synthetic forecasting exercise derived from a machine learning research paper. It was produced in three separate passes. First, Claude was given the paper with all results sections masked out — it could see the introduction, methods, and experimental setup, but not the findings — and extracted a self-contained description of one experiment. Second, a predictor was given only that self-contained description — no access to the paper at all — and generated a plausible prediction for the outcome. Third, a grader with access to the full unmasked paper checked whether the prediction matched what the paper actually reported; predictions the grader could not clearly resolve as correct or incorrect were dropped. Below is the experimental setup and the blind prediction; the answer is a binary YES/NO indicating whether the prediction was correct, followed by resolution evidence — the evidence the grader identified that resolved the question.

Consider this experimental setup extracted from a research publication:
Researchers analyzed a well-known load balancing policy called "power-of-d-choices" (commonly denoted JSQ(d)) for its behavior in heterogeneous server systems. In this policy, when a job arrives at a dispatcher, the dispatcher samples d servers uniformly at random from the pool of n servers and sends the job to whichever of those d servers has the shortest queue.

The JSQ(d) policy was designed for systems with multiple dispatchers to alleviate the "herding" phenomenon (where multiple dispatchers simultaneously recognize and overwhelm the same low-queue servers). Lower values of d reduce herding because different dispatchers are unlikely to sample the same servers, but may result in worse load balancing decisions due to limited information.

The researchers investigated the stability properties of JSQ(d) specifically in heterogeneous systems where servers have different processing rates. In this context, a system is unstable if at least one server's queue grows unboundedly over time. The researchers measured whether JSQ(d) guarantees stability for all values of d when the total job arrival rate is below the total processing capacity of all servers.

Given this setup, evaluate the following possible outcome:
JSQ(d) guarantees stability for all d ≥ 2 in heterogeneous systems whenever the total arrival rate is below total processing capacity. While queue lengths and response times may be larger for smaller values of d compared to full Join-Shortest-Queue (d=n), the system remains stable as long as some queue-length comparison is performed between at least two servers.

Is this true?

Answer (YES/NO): NO